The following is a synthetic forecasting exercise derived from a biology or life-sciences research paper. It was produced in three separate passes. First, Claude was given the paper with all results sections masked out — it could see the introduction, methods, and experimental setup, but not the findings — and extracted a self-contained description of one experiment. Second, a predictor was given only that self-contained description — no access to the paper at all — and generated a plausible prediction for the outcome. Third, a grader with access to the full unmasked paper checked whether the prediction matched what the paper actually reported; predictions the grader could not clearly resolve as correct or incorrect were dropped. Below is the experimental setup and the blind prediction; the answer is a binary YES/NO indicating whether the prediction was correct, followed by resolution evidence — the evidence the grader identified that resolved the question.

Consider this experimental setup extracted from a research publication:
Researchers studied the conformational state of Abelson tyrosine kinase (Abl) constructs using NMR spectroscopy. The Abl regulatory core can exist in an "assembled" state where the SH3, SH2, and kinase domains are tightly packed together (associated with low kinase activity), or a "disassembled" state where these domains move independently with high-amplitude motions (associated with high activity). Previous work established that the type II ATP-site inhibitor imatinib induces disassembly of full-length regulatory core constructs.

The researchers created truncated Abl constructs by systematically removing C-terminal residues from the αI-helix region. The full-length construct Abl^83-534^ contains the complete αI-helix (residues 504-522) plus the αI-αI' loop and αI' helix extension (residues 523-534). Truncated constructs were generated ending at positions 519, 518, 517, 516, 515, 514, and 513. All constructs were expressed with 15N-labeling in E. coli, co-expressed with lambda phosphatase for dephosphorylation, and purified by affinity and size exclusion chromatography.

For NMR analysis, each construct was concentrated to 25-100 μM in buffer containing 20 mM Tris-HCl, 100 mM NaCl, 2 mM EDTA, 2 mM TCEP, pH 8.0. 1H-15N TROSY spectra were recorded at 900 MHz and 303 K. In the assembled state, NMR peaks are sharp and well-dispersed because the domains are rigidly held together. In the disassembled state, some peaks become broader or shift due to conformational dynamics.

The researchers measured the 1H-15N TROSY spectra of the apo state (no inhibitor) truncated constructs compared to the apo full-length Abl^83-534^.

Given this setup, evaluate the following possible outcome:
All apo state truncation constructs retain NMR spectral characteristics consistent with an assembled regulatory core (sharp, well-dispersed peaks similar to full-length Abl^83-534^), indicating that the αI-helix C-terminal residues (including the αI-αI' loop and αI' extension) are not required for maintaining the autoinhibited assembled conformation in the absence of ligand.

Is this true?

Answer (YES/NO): YES